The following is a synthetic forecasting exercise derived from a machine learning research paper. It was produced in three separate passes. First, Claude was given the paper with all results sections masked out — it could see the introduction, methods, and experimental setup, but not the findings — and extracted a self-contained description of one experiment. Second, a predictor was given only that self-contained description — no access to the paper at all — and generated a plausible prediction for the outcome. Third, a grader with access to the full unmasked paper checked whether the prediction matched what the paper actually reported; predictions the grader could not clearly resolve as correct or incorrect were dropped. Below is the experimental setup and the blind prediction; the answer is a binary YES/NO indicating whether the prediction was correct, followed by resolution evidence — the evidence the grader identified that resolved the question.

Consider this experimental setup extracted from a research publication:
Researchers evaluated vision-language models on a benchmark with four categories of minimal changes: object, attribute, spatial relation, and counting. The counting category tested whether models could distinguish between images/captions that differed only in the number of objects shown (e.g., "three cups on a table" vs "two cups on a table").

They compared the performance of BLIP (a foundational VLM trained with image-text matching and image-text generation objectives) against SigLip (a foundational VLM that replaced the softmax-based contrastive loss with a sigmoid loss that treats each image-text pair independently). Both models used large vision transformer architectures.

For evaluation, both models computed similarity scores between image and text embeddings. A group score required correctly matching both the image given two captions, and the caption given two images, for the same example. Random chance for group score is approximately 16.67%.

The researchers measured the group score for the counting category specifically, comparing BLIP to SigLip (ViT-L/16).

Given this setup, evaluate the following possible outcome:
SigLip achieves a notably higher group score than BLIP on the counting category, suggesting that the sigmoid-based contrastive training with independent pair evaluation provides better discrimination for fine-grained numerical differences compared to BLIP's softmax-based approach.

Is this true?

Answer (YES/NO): YES